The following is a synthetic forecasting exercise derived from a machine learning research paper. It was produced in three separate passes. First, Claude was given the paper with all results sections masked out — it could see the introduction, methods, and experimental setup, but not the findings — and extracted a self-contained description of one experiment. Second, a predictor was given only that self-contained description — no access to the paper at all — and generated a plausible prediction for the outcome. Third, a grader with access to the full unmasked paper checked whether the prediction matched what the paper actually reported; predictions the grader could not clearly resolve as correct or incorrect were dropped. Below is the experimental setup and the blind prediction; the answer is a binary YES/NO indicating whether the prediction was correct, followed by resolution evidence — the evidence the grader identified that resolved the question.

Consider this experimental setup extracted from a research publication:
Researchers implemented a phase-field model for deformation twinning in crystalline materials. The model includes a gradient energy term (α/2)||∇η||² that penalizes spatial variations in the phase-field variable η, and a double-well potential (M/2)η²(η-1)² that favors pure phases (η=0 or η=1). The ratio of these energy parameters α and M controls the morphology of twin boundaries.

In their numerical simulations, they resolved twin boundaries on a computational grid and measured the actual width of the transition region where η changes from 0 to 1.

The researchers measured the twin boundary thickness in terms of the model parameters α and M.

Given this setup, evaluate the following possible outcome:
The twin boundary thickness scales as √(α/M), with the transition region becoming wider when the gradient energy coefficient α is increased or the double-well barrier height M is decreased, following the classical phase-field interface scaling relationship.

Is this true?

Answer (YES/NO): YES